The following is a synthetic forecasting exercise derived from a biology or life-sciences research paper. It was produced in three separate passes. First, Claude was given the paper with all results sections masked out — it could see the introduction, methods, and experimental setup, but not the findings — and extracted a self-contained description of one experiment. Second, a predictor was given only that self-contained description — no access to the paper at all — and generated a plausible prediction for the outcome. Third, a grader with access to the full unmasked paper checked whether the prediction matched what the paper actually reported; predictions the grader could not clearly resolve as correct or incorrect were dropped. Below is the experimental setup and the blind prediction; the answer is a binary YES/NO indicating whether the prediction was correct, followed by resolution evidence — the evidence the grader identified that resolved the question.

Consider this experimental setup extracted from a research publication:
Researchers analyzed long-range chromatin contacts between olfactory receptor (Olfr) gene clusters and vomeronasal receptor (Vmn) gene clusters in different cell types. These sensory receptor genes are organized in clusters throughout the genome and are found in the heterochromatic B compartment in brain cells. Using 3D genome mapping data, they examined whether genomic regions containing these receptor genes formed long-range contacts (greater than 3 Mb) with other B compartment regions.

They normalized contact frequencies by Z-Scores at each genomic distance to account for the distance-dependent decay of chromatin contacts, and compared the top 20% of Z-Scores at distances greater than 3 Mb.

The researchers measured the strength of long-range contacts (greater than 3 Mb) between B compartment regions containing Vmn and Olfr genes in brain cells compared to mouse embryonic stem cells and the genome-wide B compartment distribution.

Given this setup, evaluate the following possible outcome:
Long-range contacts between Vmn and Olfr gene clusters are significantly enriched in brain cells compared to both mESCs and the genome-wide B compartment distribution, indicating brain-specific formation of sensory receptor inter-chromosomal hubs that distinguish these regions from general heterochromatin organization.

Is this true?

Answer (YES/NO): NO